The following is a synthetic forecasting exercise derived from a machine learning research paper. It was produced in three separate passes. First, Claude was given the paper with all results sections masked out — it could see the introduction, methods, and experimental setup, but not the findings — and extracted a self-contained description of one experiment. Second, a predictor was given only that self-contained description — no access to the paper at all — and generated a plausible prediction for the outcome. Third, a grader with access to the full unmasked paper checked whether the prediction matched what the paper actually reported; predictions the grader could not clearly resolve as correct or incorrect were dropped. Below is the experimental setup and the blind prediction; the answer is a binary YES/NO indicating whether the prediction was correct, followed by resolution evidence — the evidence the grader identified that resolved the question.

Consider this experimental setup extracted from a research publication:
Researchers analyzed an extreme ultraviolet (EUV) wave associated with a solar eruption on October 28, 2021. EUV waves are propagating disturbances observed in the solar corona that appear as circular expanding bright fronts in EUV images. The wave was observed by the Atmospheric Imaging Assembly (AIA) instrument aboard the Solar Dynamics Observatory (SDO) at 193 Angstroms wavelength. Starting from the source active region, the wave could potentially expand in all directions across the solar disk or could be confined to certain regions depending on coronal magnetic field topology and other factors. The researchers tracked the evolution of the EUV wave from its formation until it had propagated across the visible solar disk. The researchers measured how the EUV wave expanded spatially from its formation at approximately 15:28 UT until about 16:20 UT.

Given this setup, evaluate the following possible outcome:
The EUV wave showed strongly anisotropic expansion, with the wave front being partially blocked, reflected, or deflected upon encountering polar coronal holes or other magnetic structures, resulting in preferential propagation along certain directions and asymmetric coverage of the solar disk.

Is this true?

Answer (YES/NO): NO